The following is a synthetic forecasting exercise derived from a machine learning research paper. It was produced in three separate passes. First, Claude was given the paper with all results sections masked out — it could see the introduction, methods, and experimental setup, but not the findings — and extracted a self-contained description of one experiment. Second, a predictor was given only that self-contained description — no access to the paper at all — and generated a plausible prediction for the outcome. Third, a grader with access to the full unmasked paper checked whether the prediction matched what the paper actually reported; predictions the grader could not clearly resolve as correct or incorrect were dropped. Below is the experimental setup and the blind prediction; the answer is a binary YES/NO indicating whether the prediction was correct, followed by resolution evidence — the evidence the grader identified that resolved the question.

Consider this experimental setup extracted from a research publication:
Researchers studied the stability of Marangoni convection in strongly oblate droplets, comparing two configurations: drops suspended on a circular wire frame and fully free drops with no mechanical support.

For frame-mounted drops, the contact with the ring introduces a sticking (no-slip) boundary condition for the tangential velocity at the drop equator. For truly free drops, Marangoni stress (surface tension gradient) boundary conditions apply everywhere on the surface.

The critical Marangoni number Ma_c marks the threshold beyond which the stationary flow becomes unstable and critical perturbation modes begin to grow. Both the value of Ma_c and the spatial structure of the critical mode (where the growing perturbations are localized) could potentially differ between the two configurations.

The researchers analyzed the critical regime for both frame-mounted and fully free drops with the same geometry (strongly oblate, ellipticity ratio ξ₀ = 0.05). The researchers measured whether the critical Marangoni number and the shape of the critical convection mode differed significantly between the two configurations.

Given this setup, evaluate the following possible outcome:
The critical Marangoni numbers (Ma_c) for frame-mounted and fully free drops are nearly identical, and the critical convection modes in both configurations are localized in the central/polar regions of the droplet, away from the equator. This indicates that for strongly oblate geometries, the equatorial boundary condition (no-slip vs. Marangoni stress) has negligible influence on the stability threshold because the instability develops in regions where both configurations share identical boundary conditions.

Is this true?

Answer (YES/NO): YES